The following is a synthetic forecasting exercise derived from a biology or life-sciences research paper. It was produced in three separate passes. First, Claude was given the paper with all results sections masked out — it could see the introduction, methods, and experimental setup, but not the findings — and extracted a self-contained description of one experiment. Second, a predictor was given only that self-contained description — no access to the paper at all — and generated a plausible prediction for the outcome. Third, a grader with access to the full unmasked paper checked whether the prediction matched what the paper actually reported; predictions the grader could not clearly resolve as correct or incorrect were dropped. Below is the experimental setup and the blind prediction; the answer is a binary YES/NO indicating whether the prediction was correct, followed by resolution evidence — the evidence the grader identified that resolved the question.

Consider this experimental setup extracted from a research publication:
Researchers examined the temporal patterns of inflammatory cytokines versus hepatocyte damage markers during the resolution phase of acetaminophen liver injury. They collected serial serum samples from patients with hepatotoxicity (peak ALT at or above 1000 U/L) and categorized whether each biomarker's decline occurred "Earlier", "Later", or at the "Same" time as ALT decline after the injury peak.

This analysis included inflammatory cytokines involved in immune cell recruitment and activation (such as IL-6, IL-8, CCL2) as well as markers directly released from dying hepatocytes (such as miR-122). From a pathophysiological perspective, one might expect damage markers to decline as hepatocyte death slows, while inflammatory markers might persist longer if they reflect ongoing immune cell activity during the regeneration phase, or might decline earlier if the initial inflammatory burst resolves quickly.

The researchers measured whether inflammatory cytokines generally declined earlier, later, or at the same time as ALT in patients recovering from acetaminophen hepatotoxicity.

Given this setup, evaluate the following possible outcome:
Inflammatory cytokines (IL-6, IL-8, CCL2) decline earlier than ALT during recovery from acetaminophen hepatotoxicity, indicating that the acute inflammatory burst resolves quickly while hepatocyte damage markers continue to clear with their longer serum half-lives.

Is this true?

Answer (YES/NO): NO